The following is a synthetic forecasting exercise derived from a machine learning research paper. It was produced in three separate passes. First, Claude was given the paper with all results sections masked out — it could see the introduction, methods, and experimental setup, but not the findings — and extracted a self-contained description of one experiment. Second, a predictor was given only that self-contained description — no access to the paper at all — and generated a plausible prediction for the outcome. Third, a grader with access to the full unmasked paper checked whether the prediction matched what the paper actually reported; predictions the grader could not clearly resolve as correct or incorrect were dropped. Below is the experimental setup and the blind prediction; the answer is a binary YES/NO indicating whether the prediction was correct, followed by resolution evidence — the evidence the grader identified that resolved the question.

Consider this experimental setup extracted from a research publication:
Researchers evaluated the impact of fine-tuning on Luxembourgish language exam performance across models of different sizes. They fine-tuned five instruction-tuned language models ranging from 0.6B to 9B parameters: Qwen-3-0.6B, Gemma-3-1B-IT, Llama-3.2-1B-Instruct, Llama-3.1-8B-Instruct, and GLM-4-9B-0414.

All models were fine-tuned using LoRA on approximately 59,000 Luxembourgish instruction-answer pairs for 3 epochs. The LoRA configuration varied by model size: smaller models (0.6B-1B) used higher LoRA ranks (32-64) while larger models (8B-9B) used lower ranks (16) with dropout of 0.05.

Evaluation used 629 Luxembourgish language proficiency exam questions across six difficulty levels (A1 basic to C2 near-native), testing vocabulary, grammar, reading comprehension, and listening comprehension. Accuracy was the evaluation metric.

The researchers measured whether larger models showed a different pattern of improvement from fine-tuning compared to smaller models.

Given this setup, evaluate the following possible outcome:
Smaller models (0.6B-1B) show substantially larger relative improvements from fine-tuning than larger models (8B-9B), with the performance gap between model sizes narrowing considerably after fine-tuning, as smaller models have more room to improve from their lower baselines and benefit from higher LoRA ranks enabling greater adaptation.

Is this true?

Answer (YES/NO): NO